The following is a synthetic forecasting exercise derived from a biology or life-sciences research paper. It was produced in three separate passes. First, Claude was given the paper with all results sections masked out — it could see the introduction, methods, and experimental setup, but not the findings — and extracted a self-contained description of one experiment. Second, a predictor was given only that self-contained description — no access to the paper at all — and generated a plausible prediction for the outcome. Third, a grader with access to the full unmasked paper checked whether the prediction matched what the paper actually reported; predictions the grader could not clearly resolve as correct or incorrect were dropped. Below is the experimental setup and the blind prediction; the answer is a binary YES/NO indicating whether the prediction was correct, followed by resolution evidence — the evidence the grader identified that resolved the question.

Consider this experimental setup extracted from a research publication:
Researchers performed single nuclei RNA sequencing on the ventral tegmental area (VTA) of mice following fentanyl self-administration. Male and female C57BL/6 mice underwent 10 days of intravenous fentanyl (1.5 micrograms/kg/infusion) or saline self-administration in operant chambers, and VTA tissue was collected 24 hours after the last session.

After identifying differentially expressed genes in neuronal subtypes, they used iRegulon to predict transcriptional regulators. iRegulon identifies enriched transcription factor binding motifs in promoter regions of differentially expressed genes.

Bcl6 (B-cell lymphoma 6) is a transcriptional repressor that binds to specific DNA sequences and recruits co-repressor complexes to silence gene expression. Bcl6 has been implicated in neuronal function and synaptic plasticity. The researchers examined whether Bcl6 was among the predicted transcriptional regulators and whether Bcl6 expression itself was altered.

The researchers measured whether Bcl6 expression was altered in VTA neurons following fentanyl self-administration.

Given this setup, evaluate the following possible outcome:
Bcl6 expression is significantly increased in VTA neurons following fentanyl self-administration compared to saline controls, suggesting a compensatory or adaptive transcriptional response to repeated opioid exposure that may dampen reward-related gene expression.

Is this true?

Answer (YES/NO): NO